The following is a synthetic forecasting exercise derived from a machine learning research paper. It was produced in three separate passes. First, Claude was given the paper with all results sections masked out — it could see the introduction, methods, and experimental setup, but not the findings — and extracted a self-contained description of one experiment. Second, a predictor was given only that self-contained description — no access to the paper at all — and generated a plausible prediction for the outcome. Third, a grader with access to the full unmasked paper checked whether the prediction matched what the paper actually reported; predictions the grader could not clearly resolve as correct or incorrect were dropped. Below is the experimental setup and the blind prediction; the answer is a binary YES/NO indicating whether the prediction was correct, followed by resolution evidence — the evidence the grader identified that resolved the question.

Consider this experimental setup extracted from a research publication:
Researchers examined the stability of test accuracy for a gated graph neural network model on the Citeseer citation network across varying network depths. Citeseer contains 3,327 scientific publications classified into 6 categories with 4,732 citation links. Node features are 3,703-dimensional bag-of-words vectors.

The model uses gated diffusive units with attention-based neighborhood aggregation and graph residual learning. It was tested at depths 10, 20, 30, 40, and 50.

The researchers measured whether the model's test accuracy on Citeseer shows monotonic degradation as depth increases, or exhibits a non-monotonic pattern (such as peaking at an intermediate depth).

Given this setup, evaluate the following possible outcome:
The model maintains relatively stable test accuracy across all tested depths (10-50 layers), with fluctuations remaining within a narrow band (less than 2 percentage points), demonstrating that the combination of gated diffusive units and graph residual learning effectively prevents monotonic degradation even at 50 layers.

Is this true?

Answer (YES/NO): YES